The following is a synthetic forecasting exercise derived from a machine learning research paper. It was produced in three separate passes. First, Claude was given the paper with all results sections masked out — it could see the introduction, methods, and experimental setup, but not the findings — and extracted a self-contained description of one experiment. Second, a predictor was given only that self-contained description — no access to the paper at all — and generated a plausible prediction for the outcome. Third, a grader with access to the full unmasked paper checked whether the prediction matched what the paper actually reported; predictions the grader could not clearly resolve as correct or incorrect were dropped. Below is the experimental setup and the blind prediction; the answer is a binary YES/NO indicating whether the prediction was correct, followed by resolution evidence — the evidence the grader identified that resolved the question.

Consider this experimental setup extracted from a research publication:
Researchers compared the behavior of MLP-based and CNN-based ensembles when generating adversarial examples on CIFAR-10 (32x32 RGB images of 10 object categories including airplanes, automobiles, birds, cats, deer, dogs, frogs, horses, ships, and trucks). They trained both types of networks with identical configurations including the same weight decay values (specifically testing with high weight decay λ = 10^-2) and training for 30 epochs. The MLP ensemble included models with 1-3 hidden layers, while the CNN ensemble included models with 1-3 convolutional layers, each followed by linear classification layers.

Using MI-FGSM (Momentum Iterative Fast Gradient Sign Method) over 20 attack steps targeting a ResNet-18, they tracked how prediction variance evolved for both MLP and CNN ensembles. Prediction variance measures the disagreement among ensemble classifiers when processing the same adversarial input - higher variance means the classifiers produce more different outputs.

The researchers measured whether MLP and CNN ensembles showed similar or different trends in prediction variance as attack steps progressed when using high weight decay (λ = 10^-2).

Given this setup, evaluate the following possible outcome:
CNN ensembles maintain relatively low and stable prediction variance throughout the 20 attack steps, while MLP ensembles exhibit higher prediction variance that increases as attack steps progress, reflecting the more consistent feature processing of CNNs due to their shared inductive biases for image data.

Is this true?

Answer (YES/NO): NO